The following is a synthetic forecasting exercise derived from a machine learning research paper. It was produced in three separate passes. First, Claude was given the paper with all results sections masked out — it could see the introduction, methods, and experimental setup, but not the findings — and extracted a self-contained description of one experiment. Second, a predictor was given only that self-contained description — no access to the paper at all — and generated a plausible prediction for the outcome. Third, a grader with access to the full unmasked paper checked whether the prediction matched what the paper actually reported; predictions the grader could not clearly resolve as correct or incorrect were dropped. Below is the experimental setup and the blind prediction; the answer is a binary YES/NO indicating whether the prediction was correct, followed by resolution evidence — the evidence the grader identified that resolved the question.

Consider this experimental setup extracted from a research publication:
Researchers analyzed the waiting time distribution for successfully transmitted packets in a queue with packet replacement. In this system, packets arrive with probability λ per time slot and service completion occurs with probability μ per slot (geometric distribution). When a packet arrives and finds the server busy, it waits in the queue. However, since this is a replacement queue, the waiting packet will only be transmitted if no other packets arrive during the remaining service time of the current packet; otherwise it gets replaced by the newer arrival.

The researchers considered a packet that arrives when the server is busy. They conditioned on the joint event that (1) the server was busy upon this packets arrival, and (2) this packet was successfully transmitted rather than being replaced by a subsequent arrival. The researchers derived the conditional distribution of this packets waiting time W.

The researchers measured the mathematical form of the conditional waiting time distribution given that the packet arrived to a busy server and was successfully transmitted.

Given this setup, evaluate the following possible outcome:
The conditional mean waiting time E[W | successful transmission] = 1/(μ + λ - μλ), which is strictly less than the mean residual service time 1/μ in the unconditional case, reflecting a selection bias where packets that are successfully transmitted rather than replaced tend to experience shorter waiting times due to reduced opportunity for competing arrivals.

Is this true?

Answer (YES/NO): YES